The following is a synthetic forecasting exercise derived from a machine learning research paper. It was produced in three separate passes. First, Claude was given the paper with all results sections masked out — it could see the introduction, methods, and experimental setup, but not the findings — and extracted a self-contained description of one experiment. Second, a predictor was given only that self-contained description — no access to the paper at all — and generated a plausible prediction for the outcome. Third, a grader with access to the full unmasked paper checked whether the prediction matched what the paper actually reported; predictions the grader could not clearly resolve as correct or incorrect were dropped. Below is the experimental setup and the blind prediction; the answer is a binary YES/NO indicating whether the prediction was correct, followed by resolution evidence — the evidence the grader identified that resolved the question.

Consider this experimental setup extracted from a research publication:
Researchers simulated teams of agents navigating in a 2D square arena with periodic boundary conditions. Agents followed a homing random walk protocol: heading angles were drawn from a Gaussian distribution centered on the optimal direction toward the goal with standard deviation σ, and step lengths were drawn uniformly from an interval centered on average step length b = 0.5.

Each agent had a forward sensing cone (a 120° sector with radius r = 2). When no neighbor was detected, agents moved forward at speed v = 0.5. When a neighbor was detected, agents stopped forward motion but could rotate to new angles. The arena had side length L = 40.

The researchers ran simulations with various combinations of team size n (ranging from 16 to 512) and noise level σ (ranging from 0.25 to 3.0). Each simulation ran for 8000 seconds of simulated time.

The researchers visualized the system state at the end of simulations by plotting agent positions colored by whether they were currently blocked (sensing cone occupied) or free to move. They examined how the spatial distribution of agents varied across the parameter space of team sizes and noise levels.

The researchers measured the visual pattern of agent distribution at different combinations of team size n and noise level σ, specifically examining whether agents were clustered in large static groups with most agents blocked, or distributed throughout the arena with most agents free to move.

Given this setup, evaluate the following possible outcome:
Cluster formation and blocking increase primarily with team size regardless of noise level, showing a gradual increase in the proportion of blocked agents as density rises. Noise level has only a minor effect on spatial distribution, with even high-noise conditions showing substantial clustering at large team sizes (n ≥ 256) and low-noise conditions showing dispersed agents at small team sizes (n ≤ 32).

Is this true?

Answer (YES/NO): NO